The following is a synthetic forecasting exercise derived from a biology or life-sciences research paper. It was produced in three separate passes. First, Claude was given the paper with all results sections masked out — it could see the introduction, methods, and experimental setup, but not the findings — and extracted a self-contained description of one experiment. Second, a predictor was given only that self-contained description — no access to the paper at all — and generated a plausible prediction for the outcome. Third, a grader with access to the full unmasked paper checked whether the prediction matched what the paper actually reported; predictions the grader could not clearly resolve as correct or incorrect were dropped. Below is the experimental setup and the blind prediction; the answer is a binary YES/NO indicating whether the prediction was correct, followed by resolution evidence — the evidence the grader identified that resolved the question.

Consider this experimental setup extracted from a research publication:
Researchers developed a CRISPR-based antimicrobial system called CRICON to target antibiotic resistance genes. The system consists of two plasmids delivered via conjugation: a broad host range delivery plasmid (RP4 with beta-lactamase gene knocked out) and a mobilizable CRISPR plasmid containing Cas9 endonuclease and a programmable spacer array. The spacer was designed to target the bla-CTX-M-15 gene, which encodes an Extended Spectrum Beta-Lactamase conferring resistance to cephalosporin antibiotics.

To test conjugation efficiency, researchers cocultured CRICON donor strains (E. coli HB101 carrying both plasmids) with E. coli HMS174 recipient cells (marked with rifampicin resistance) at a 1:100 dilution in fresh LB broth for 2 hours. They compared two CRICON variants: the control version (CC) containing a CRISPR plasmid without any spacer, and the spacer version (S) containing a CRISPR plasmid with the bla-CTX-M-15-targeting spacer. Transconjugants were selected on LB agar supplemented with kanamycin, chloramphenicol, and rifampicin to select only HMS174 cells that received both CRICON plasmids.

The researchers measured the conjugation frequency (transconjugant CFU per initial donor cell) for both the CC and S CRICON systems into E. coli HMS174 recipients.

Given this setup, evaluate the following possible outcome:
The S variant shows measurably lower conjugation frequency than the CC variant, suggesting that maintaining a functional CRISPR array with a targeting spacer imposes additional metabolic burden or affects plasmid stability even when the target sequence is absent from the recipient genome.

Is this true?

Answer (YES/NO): NO